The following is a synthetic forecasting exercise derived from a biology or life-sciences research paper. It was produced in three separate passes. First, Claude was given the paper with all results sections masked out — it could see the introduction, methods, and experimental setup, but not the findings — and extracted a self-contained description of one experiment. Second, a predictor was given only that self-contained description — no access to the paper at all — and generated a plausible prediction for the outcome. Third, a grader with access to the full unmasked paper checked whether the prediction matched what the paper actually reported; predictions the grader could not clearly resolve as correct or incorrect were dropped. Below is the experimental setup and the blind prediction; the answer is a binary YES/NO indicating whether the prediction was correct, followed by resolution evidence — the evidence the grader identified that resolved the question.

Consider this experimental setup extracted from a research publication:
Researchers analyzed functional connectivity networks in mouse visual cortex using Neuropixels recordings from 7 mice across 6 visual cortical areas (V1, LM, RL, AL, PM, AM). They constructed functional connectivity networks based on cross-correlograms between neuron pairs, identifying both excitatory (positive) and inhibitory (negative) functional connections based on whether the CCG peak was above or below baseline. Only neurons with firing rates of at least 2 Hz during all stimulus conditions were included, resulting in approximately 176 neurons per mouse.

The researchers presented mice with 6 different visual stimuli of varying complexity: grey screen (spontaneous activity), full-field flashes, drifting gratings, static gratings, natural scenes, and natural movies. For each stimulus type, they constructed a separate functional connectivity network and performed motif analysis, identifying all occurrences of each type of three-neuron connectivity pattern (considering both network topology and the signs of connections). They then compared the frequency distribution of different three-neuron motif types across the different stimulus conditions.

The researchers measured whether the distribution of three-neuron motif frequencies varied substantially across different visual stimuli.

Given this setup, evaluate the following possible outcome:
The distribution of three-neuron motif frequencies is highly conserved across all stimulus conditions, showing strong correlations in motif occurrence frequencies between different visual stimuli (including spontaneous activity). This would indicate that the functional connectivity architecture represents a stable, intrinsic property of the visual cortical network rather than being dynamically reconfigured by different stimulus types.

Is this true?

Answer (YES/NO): NO